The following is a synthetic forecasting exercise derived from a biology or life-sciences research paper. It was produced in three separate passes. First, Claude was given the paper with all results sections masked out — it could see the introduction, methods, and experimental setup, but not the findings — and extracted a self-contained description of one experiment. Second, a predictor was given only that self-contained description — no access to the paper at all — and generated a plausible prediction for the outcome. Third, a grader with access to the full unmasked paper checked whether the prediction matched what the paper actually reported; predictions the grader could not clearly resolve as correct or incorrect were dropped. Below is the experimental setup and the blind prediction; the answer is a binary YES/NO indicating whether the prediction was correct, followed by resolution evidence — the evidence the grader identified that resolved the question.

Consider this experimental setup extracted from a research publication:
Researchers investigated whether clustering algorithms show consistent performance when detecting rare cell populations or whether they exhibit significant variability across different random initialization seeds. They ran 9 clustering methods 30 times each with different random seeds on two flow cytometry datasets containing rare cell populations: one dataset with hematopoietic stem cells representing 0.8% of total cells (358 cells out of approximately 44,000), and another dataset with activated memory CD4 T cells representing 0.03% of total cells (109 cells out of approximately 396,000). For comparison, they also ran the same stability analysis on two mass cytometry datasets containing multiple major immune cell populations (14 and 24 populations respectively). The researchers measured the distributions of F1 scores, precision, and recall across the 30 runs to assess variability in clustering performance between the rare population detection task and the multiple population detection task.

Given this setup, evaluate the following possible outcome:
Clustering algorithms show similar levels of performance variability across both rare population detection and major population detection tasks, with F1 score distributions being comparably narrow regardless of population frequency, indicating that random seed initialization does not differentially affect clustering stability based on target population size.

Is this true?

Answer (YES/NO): NO